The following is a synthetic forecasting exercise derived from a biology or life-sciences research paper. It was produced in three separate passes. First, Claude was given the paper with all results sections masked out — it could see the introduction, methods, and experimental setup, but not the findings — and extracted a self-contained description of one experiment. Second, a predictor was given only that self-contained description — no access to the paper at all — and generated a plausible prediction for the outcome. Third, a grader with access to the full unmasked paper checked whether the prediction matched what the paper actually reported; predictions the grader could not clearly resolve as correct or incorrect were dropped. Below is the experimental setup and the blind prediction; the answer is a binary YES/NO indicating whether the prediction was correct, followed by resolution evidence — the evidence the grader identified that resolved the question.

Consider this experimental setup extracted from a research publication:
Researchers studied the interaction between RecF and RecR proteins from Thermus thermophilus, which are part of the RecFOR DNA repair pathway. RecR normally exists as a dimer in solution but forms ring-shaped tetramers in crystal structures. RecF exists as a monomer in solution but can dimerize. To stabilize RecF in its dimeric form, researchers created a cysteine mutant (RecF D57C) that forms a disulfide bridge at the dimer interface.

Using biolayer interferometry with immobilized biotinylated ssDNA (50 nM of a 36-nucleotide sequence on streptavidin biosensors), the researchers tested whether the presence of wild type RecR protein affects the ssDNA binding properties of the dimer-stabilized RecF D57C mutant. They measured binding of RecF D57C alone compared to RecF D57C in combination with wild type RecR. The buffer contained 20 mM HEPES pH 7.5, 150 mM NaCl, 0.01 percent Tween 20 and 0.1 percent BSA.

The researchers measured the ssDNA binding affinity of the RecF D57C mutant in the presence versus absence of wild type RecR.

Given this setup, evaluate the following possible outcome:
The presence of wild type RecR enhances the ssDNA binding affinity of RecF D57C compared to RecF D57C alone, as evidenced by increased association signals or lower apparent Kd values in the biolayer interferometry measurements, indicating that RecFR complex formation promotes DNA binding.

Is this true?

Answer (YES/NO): YES